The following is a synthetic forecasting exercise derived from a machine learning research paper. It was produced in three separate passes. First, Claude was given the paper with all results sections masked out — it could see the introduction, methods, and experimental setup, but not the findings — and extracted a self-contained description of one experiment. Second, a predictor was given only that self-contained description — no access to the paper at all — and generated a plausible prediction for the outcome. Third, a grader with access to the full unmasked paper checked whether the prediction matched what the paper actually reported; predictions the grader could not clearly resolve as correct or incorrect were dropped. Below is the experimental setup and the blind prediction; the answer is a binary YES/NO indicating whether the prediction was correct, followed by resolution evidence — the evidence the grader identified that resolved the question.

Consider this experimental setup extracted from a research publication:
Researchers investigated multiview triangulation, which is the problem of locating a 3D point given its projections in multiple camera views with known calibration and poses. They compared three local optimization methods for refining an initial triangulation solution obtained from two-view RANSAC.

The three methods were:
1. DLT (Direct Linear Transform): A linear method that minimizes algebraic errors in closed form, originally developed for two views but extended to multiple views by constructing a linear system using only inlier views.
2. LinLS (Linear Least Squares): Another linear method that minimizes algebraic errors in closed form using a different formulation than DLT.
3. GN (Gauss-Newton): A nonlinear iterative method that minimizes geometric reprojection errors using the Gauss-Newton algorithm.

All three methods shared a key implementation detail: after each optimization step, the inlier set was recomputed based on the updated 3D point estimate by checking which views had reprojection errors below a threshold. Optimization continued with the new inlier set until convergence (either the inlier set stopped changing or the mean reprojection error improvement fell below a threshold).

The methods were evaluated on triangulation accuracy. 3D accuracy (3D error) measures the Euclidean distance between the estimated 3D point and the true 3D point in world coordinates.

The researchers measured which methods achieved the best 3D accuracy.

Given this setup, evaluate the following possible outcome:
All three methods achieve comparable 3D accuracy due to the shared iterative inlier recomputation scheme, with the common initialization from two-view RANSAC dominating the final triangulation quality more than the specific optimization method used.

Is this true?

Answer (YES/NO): NO